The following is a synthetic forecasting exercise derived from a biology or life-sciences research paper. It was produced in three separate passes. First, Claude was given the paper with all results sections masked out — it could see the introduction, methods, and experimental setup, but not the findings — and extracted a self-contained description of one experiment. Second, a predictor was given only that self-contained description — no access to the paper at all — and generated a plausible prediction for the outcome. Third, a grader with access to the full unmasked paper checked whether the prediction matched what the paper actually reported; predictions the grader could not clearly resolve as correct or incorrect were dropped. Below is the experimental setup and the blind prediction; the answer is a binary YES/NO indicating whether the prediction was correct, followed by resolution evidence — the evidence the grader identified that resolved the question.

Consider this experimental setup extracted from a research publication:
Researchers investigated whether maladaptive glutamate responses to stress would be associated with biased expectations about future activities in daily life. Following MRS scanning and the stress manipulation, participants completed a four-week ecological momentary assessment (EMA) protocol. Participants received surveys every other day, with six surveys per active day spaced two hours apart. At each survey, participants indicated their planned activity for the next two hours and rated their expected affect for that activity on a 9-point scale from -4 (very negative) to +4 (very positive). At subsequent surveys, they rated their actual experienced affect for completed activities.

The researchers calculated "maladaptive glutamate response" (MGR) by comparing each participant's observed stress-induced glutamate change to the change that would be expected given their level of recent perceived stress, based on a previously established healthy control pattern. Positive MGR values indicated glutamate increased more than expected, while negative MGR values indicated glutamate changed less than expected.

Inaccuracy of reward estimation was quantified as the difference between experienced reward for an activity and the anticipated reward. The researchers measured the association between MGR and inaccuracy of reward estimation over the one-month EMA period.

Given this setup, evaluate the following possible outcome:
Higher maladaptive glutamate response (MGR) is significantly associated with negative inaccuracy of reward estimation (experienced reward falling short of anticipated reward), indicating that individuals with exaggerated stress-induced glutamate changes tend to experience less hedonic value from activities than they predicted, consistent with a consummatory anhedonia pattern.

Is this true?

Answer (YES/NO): NO